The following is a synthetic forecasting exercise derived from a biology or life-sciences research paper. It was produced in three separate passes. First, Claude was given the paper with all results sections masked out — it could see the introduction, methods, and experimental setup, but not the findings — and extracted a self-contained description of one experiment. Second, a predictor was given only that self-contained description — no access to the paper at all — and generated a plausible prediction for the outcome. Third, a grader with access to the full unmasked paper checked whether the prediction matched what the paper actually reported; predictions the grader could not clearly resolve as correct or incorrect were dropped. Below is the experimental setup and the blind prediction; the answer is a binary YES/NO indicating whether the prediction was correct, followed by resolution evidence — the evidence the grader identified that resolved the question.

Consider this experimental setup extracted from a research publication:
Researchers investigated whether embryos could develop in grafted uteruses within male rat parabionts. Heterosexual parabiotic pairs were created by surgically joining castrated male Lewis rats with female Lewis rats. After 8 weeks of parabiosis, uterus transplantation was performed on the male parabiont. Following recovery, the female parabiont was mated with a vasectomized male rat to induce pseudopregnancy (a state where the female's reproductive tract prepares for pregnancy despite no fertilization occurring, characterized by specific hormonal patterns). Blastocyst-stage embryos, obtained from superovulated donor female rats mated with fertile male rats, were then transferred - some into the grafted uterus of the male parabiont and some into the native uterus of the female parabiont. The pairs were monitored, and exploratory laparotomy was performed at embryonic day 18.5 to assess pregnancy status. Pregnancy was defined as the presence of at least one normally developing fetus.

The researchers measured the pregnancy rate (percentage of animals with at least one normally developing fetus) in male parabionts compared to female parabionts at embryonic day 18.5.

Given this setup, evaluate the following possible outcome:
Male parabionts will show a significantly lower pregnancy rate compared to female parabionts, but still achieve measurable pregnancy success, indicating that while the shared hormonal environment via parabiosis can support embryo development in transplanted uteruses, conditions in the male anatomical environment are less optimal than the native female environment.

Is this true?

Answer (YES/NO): YES